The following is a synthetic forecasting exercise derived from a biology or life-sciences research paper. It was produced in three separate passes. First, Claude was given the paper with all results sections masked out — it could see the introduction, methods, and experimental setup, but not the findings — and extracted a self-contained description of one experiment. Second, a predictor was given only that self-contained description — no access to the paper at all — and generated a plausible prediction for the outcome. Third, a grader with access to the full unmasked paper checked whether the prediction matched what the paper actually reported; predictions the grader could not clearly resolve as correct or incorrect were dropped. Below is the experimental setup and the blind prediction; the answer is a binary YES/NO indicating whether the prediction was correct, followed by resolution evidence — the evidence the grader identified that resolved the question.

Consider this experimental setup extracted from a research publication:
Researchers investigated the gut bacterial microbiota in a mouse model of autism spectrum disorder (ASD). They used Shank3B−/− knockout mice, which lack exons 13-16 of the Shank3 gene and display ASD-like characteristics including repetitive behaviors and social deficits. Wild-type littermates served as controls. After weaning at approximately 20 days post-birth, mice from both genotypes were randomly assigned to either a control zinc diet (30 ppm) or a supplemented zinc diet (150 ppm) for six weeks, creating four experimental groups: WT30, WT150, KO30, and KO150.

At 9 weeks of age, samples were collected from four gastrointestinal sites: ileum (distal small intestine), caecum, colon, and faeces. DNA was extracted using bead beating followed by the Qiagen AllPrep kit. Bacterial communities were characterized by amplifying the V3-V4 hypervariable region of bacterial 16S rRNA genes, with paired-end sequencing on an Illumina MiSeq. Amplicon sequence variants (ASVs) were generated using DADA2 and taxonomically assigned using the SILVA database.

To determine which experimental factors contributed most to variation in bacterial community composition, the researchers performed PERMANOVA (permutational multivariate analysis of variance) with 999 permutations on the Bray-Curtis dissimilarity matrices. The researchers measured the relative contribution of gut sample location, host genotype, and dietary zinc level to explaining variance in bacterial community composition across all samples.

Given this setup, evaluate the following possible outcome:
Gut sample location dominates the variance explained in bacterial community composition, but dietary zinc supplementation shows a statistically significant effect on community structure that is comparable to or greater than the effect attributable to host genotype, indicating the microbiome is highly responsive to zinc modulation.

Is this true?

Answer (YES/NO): NO